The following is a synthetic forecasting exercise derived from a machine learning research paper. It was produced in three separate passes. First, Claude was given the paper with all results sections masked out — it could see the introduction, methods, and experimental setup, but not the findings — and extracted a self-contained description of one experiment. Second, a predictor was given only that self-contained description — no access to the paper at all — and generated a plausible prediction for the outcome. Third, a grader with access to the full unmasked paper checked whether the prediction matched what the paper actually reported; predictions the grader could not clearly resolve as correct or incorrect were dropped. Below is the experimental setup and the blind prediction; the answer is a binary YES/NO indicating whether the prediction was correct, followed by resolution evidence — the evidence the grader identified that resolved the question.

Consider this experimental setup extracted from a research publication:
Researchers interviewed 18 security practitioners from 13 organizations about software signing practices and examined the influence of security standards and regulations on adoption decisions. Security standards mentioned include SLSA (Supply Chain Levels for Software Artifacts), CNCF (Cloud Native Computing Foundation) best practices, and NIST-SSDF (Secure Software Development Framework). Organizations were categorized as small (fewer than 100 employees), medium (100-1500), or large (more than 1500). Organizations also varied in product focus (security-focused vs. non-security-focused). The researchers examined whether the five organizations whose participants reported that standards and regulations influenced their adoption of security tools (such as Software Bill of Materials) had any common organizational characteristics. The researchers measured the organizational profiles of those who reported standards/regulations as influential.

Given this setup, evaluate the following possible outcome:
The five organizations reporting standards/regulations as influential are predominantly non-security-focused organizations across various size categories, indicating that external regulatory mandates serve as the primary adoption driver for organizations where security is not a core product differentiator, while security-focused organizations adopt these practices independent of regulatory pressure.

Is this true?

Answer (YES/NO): NO